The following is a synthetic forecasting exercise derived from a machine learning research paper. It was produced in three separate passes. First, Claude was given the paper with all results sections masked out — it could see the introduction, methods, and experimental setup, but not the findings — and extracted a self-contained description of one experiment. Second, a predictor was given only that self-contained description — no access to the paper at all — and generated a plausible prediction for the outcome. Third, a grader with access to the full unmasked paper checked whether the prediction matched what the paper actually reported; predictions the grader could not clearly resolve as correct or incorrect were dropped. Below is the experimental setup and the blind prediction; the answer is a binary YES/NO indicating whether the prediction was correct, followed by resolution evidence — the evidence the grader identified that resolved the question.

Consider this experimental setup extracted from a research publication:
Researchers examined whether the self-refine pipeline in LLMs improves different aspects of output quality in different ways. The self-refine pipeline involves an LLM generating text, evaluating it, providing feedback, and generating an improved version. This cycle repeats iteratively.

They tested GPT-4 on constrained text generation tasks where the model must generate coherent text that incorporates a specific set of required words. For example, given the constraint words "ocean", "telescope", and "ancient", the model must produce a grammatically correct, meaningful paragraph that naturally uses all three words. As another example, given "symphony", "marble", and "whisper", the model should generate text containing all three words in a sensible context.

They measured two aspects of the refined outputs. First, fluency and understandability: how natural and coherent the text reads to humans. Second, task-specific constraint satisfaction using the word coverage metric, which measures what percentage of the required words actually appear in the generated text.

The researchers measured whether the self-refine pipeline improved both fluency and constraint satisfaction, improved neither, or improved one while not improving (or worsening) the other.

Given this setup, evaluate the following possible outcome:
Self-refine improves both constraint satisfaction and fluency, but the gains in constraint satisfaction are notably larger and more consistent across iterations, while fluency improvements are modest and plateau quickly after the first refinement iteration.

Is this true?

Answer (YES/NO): NO